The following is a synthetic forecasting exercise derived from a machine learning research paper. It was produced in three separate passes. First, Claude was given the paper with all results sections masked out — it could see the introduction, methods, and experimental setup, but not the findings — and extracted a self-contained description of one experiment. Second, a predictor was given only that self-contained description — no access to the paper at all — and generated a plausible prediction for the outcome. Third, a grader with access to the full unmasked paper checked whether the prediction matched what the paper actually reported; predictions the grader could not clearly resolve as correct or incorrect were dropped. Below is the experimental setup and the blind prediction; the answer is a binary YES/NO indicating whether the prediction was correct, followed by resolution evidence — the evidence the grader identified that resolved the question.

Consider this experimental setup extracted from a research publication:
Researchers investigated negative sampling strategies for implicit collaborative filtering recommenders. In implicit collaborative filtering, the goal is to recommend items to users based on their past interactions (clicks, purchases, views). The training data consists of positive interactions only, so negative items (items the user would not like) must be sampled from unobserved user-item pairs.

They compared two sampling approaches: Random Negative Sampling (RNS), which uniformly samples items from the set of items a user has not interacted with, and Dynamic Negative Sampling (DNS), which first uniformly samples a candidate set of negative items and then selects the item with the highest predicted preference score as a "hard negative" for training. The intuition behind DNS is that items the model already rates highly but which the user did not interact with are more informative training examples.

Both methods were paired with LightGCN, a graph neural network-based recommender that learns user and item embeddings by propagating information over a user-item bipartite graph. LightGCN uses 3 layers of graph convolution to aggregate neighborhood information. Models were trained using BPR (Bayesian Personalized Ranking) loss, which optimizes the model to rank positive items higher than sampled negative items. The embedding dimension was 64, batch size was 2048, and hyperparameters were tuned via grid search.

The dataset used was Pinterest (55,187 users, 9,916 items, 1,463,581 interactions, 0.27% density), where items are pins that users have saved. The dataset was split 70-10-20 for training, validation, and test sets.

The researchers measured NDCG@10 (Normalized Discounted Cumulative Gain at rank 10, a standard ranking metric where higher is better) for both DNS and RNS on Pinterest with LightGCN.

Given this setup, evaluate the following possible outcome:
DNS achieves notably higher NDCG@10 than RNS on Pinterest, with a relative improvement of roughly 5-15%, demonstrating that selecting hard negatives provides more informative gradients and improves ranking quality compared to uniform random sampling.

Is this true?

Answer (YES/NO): NO